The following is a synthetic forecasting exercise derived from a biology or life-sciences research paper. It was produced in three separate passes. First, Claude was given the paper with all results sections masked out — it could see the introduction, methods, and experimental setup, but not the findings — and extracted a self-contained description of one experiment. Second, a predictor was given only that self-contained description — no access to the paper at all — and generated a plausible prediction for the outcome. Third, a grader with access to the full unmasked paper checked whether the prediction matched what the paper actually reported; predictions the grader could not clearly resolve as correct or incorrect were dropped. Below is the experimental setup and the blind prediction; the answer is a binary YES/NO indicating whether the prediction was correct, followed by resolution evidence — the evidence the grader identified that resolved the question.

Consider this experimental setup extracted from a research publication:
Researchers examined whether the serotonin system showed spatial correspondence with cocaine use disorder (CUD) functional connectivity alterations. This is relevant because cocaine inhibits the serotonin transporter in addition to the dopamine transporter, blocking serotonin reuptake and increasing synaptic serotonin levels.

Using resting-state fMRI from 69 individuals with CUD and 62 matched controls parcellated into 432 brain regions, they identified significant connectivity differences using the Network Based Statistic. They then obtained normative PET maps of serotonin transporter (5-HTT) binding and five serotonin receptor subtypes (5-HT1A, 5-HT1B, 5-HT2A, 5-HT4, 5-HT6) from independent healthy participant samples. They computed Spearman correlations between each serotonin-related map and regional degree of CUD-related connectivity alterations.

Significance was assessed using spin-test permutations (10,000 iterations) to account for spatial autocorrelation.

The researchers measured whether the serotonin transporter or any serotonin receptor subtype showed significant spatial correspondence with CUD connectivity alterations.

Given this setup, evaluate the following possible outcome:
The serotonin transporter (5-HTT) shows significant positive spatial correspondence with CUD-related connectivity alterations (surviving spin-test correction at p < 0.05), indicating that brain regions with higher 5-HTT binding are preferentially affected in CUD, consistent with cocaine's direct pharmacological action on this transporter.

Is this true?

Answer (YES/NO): NO